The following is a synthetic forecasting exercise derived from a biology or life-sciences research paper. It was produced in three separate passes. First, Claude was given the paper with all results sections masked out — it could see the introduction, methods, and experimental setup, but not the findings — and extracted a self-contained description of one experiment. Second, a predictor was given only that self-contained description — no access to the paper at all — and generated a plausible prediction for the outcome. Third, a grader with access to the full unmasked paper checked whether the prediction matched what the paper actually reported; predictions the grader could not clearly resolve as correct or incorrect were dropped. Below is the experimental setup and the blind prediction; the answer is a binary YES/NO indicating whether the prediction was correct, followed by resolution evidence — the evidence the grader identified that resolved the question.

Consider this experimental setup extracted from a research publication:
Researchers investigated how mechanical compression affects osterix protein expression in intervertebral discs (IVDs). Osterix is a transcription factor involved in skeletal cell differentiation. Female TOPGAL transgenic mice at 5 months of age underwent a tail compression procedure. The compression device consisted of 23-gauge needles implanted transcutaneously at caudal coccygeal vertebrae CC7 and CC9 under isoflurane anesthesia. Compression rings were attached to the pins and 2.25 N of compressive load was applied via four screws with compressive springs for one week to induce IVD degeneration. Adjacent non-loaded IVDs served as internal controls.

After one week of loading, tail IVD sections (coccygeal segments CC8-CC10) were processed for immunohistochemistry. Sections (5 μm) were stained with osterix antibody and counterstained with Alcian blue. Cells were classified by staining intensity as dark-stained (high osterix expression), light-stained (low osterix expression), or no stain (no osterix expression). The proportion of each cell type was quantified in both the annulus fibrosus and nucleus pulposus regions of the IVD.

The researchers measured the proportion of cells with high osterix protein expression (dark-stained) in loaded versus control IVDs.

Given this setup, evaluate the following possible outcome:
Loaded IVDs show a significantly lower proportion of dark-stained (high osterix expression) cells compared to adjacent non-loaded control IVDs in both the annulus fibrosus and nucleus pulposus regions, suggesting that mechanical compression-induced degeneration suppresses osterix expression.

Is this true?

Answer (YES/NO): NO